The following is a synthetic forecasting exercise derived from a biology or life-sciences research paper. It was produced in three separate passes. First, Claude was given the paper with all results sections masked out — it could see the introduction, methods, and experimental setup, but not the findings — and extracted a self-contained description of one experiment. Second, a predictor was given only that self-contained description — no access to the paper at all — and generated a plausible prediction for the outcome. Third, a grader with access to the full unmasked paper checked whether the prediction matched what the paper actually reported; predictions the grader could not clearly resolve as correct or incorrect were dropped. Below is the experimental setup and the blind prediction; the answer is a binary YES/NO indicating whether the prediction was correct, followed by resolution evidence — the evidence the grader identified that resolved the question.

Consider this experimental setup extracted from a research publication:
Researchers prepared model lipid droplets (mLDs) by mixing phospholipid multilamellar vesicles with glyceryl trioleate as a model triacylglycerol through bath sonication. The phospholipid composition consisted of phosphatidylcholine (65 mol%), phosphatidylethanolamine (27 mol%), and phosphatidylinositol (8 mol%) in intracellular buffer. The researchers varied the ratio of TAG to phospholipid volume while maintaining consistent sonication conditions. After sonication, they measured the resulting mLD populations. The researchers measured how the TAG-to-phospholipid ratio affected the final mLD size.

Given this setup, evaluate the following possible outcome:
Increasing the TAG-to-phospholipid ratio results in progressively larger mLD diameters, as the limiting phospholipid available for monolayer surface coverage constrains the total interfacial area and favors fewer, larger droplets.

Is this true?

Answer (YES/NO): YES